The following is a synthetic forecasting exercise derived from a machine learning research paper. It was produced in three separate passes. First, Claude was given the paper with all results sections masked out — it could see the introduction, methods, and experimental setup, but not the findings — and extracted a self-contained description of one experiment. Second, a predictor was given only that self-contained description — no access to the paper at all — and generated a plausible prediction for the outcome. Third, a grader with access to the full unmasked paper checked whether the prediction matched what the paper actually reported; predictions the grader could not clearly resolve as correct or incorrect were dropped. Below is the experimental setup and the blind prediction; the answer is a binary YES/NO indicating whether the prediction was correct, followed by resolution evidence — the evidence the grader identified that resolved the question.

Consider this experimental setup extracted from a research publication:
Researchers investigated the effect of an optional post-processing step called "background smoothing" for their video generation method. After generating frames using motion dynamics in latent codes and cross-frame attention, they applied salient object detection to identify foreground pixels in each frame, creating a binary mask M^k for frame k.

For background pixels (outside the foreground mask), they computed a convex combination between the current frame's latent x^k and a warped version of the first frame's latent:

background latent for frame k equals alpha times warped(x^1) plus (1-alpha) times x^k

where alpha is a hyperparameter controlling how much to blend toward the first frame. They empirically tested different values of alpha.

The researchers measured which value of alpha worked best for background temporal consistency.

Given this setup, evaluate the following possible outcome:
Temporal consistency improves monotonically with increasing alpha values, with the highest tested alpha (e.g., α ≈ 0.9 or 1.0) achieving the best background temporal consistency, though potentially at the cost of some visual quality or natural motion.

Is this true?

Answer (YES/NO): NO